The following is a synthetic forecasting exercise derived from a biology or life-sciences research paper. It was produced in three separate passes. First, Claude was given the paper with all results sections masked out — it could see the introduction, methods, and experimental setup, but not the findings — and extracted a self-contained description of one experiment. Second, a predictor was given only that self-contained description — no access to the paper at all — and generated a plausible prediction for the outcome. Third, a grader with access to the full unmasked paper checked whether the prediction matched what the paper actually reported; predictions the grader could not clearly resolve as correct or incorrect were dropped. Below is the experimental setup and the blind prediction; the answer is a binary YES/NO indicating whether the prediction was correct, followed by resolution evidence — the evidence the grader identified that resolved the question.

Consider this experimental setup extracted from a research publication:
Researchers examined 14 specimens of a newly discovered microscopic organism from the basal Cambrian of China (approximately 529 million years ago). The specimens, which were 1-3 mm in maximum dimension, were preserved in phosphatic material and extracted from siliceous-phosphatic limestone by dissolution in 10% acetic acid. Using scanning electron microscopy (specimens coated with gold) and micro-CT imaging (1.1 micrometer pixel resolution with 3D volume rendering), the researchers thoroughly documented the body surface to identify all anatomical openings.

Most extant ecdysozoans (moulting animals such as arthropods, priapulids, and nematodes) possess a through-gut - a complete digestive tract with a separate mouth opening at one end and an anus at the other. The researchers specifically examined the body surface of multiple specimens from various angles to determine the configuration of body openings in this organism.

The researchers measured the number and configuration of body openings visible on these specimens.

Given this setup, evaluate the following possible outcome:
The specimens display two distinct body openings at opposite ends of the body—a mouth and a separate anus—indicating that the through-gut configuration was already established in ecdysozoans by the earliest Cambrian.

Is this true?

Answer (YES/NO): NO